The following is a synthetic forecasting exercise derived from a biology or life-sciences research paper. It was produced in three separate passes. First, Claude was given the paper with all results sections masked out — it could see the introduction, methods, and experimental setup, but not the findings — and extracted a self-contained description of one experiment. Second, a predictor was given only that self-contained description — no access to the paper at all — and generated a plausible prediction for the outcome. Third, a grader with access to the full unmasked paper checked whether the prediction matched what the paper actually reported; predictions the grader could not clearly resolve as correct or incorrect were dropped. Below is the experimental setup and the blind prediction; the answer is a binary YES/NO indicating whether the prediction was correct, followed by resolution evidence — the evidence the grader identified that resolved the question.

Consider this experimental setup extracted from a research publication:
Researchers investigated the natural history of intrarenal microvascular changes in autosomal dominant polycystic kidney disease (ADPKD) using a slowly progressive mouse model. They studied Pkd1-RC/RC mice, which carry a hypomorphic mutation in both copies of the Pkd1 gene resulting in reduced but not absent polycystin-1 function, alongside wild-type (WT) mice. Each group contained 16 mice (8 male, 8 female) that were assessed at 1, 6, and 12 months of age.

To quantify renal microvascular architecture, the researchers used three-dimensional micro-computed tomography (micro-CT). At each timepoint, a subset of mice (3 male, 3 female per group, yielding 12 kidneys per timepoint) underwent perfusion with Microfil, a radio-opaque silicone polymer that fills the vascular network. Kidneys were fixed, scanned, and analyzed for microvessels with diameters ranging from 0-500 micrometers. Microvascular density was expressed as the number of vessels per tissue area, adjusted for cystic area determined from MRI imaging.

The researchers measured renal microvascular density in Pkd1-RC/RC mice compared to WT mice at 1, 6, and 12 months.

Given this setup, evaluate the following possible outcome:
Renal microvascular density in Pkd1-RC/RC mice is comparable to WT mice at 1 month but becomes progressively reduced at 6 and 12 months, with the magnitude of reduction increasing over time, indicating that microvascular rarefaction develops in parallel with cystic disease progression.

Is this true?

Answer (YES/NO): YES